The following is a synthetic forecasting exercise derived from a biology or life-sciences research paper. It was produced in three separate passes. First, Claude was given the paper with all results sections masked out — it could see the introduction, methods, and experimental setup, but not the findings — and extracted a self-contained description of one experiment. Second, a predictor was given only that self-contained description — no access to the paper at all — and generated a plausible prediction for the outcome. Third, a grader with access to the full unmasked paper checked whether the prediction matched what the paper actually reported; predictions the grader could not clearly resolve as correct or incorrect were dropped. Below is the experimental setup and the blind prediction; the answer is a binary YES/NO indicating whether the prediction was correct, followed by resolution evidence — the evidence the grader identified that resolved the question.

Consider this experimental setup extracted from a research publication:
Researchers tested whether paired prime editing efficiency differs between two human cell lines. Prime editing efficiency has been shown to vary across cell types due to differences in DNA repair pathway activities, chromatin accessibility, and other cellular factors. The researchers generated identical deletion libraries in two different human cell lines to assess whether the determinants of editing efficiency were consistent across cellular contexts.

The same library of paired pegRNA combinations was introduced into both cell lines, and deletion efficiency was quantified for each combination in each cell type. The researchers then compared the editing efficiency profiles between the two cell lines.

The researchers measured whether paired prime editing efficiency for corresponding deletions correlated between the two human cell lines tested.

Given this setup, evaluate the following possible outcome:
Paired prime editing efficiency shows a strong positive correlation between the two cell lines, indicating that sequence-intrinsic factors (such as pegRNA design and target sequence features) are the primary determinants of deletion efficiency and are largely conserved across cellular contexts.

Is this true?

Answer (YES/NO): YES